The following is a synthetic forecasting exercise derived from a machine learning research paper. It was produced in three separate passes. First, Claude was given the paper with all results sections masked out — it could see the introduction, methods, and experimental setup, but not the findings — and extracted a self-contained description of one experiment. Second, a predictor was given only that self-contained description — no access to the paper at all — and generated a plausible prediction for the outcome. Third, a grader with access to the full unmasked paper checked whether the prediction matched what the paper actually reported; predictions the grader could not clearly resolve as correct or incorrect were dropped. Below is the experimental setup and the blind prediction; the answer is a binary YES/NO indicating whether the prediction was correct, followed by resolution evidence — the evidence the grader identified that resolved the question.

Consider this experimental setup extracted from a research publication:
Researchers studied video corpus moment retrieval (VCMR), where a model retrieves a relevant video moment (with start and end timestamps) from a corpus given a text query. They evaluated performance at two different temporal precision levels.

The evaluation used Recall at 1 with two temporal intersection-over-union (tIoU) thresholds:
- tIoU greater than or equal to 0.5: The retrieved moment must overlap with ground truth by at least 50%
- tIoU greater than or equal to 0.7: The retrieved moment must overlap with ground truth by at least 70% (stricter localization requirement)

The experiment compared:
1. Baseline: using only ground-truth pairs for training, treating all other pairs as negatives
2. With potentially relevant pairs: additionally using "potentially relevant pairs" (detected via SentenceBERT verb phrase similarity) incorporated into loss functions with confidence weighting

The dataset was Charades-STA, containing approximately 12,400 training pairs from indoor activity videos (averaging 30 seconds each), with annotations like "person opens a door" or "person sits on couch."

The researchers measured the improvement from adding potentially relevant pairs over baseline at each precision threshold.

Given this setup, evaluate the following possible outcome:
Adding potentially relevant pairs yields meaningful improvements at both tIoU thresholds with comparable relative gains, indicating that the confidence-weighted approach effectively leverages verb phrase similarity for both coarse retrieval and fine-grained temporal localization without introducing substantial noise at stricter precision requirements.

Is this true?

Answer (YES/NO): NO